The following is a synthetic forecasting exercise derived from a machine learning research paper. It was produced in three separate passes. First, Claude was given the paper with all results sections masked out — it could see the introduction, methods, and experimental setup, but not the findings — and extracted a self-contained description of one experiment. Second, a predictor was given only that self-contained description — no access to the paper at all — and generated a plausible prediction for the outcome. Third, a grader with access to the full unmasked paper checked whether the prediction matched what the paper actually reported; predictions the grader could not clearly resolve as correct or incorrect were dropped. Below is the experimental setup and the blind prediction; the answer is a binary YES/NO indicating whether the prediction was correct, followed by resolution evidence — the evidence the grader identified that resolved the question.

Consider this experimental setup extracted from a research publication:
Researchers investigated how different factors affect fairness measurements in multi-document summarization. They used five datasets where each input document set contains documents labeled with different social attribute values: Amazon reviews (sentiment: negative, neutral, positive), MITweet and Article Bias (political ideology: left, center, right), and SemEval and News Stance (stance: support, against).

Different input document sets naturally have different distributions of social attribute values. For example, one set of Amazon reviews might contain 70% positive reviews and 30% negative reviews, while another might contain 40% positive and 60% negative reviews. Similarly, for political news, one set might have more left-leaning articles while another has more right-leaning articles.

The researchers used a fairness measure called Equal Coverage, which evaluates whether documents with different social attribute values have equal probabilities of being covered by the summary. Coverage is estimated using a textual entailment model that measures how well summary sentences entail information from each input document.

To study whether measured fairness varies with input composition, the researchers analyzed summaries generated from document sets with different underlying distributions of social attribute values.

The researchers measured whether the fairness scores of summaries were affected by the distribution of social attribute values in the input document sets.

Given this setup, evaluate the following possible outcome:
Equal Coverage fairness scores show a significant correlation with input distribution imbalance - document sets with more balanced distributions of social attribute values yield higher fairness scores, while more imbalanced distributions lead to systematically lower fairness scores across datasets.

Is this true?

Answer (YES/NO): NO